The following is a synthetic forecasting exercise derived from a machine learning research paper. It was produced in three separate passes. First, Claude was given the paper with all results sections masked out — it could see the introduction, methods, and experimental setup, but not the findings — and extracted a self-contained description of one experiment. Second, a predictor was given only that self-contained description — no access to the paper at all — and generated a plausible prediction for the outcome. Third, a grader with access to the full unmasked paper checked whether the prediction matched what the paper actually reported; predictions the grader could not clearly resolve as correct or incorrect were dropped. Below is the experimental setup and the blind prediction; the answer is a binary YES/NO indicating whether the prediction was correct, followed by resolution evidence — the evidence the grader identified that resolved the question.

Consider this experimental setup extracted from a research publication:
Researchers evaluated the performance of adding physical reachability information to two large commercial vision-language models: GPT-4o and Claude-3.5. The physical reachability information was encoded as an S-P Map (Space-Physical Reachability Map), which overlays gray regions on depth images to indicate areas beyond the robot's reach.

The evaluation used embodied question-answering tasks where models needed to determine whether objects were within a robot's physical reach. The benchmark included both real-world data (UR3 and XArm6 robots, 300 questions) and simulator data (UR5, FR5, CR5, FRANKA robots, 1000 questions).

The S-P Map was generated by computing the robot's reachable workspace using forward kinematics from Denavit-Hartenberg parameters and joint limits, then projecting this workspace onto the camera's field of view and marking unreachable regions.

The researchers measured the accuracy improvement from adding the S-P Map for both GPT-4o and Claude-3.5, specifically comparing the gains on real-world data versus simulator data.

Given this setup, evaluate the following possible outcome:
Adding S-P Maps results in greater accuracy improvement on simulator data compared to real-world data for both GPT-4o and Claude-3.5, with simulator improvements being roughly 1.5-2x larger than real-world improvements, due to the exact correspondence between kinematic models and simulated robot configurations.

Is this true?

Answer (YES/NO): NO